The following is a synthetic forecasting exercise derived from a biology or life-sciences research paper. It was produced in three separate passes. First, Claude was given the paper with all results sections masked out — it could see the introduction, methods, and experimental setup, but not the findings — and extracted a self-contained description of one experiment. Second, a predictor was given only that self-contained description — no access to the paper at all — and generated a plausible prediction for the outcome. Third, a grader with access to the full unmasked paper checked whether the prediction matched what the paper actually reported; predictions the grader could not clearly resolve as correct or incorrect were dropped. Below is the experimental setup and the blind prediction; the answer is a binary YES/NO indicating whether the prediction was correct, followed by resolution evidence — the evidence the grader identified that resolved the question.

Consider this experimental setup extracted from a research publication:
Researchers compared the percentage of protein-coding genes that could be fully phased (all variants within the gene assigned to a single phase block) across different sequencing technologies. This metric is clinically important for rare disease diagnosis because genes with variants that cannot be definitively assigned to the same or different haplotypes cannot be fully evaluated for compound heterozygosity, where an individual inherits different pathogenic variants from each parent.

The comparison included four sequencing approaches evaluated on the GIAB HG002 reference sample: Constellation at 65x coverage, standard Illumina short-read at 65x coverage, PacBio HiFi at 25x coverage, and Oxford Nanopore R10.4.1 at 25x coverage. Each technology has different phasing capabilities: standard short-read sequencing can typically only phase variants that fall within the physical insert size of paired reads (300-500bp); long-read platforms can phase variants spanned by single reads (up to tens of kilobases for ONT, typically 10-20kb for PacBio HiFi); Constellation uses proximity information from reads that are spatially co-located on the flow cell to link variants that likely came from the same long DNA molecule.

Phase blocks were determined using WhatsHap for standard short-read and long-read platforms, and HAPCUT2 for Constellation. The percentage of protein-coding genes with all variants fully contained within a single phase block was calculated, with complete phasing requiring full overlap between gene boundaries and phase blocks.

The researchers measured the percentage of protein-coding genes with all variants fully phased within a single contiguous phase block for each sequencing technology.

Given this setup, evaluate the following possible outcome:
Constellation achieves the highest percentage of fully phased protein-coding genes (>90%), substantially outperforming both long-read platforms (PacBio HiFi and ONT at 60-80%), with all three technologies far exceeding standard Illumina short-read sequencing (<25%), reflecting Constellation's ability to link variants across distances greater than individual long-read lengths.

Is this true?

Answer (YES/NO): NO